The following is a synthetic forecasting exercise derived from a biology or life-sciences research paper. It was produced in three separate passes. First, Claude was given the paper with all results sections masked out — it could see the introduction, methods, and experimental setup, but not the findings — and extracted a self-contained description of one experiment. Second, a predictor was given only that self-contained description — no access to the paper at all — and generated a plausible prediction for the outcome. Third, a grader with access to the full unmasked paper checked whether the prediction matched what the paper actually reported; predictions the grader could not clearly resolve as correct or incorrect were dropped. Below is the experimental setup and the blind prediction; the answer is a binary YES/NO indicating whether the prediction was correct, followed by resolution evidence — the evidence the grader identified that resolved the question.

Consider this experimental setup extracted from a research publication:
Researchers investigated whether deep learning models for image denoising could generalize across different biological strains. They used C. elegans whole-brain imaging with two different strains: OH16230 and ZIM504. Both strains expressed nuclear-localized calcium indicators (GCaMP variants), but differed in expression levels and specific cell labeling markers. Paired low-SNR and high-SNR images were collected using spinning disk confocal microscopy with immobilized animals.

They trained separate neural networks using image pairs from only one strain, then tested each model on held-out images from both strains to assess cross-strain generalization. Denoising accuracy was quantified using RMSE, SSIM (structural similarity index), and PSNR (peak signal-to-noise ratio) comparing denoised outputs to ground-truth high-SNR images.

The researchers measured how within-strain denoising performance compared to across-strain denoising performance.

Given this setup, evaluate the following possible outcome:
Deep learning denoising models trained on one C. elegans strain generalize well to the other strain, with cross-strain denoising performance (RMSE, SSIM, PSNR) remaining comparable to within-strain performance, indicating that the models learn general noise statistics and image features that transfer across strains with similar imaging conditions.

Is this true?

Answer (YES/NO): YES